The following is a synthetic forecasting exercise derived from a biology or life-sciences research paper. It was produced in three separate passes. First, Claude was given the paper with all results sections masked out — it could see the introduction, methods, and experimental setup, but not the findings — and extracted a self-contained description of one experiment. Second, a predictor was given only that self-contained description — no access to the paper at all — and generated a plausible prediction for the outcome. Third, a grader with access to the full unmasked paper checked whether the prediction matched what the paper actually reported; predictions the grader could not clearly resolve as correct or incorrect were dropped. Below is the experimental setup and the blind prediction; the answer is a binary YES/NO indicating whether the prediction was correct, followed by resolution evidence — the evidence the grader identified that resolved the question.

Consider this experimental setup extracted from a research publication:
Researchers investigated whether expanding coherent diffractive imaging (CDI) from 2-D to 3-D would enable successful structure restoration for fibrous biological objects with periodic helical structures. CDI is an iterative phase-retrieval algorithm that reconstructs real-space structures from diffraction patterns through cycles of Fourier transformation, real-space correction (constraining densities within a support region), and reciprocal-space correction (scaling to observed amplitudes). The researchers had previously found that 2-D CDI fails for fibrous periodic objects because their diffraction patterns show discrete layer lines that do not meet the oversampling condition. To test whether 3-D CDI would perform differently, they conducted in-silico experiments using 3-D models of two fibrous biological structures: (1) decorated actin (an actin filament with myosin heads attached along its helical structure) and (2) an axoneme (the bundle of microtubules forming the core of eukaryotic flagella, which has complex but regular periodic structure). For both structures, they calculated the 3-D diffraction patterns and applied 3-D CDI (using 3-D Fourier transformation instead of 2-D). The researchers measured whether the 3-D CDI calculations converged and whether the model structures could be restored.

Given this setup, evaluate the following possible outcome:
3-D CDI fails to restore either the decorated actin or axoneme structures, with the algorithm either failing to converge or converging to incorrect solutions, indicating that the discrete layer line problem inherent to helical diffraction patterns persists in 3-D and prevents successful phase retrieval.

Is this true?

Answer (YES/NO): NO